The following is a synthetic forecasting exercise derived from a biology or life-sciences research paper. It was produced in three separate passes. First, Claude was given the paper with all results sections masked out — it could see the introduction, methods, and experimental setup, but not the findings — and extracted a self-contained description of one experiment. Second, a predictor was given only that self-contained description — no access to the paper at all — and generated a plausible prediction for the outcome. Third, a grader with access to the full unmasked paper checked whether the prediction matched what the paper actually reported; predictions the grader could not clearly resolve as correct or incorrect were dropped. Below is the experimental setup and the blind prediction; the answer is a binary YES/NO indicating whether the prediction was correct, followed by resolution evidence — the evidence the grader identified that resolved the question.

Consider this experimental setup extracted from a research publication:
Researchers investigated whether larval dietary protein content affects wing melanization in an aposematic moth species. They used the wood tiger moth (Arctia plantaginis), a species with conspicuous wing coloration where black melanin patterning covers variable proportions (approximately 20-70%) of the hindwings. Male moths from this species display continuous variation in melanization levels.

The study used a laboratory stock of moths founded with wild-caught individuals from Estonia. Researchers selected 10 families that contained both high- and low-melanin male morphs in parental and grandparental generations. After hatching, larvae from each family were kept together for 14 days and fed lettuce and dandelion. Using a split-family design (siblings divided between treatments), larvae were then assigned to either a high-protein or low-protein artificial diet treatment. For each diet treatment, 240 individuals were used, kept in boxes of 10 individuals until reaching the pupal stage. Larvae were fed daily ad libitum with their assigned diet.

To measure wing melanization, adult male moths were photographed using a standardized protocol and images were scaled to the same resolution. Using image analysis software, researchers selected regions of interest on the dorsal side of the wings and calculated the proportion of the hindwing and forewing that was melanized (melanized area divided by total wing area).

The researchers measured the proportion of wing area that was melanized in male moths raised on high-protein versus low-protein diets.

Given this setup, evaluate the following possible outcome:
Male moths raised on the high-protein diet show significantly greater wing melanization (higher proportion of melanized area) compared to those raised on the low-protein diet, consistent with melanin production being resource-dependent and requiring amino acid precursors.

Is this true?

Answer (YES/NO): NO